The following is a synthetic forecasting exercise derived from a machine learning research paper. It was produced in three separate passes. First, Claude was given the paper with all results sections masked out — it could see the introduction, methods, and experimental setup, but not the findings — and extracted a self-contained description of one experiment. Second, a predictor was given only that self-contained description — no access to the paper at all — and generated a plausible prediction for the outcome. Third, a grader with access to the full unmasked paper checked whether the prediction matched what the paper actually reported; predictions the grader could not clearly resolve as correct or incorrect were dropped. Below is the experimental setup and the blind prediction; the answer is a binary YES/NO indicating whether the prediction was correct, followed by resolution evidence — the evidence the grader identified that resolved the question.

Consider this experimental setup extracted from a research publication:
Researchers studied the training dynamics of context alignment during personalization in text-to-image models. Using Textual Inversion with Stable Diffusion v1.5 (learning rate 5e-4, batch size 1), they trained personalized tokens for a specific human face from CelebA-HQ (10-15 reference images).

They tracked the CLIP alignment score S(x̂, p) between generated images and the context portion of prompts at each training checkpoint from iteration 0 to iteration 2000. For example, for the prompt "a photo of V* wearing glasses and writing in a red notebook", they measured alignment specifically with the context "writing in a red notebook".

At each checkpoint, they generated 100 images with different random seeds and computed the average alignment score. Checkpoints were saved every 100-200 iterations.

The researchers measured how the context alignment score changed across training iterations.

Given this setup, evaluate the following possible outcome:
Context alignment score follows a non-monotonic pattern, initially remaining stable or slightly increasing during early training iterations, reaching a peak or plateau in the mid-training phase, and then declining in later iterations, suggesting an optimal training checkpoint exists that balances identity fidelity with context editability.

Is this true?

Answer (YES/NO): NO